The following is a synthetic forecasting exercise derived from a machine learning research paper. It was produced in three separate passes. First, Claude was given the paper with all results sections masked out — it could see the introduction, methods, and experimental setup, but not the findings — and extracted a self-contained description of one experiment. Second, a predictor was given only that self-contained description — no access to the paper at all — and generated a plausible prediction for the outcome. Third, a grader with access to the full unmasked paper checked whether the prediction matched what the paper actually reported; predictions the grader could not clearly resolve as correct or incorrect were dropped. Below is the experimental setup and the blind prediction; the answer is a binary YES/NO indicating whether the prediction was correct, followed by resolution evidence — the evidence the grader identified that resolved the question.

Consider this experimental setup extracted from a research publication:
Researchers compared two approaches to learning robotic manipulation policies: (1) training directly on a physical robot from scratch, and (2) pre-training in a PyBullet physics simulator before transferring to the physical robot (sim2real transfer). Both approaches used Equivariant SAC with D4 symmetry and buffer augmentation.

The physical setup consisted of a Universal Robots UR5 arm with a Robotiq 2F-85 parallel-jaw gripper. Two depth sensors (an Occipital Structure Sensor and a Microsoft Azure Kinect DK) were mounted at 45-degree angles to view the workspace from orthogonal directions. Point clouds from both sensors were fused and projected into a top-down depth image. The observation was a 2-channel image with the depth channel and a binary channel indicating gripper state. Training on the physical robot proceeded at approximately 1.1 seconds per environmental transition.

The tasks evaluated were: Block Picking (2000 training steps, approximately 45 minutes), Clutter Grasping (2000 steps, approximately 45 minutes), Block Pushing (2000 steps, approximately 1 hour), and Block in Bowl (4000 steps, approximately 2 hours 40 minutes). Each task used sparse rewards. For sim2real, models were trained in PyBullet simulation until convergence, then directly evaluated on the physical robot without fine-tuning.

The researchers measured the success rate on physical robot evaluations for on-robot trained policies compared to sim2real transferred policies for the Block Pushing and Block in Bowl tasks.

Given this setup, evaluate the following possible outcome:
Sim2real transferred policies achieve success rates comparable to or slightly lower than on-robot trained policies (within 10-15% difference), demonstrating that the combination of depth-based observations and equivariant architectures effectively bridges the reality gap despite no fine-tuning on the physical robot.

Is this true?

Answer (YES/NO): NO